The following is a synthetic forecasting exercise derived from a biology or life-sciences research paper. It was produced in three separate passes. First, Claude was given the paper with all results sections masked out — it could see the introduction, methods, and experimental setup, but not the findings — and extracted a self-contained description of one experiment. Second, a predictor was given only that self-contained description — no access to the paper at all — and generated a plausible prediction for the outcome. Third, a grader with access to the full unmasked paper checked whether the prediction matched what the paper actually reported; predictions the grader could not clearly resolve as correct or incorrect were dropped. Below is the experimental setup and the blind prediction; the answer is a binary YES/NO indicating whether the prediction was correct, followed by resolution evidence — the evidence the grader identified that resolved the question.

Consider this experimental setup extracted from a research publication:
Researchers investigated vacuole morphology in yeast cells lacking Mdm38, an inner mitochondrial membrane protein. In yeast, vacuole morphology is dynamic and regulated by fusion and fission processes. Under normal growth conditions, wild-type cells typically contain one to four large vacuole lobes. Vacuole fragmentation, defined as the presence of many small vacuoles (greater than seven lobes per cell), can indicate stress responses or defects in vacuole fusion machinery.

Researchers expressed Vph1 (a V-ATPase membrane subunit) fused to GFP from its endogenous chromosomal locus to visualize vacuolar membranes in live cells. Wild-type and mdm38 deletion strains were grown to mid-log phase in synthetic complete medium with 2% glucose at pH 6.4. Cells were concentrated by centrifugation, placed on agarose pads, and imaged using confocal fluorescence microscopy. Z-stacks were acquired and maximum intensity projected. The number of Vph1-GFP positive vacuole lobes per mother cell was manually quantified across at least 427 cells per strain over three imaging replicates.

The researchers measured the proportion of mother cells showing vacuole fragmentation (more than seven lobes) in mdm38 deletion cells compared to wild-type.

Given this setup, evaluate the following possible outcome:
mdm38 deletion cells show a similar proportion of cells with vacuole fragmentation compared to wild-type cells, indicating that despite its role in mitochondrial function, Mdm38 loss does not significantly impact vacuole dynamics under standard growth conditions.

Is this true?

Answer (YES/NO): YES